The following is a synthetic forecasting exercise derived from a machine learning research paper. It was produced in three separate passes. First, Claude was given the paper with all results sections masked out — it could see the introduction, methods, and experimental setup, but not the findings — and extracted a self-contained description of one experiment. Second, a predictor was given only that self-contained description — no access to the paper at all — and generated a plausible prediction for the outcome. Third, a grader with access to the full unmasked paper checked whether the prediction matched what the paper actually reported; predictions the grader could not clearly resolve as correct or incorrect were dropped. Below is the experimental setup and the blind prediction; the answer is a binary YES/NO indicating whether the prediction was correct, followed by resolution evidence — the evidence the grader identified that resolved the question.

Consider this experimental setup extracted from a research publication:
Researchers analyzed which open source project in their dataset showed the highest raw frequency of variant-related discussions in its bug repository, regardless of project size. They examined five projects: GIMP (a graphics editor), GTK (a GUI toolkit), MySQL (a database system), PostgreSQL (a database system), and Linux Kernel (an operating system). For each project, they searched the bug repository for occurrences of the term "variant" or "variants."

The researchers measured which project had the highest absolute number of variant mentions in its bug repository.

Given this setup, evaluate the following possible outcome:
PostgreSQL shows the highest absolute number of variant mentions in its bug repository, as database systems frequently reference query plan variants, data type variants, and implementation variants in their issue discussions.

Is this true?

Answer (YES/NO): NO